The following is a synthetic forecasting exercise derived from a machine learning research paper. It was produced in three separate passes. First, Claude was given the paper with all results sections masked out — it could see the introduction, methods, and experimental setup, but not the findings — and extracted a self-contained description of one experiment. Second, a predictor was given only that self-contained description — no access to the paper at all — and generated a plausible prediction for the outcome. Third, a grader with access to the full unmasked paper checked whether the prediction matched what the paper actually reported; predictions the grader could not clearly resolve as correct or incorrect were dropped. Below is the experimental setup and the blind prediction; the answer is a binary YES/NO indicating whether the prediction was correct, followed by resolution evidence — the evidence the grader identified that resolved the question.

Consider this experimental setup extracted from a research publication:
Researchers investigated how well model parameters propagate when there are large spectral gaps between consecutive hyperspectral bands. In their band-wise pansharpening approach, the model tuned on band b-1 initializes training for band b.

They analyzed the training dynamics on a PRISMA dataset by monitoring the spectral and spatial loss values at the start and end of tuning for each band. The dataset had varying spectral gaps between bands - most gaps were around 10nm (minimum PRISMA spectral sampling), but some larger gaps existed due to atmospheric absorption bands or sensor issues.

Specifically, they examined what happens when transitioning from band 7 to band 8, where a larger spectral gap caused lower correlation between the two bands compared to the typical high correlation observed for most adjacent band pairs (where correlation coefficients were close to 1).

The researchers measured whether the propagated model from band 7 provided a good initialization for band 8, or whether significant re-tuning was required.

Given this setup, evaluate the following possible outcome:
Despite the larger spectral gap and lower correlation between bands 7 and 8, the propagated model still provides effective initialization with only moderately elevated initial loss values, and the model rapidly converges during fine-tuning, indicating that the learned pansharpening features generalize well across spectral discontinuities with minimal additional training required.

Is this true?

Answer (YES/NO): NO